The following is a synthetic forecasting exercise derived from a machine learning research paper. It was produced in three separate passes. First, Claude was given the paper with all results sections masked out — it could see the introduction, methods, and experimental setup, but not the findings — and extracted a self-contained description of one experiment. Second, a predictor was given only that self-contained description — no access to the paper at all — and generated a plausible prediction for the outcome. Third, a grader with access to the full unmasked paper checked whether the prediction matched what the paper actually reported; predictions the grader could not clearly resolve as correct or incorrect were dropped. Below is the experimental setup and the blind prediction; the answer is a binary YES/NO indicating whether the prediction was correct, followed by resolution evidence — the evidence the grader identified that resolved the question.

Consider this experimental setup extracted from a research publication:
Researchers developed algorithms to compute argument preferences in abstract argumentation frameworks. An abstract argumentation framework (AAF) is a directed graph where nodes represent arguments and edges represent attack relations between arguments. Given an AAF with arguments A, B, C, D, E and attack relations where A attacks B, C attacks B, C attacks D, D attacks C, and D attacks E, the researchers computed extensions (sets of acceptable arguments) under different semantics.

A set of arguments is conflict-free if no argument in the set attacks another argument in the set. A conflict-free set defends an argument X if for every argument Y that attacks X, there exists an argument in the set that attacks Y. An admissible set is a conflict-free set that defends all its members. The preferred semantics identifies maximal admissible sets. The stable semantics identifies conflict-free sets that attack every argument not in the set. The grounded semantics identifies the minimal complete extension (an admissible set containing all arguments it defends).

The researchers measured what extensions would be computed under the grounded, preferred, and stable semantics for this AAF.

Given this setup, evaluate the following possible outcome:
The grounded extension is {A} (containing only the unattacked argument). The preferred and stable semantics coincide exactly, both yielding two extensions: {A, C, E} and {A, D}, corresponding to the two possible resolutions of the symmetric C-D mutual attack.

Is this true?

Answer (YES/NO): YES